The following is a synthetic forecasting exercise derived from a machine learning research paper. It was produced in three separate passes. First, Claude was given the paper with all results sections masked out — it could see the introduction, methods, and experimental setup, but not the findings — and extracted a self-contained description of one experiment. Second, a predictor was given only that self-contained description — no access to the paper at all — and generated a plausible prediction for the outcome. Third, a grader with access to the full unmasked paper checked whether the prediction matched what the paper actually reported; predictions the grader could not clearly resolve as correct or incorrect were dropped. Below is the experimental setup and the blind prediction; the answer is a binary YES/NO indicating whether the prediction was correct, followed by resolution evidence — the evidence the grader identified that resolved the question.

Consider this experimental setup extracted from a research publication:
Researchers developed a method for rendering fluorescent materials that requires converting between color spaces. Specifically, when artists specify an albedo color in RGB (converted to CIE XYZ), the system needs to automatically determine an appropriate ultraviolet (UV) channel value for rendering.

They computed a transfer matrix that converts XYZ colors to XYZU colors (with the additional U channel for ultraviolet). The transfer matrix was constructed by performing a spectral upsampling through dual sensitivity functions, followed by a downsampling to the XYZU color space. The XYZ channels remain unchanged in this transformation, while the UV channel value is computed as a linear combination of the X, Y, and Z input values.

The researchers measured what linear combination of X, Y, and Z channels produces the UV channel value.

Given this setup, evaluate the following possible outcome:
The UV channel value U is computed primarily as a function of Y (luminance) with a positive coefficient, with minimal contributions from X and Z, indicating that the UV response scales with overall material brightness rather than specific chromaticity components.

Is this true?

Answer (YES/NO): NO